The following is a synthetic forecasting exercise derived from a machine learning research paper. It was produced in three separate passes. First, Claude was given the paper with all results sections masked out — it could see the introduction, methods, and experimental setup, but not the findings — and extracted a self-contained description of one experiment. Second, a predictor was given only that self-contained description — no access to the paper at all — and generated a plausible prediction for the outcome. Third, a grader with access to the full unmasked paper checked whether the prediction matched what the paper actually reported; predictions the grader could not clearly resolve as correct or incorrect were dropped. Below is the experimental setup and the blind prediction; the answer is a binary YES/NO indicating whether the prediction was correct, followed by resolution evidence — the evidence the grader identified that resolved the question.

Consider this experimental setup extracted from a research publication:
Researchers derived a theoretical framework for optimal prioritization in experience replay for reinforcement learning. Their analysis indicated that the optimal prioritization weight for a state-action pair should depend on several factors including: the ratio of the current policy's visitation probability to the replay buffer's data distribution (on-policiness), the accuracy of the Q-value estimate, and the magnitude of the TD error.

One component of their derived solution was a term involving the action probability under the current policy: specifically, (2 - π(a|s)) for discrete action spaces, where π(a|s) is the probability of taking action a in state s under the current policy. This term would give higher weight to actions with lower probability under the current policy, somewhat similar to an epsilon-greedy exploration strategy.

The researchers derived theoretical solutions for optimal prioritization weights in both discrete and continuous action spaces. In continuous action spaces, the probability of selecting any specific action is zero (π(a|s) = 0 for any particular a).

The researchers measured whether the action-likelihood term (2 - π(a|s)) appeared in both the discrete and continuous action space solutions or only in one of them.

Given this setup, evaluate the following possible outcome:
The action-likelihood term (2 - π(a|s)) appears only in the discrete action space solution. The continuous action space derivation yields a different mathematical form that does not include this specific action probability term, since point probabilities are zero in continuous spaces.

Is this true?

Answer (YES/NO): YES